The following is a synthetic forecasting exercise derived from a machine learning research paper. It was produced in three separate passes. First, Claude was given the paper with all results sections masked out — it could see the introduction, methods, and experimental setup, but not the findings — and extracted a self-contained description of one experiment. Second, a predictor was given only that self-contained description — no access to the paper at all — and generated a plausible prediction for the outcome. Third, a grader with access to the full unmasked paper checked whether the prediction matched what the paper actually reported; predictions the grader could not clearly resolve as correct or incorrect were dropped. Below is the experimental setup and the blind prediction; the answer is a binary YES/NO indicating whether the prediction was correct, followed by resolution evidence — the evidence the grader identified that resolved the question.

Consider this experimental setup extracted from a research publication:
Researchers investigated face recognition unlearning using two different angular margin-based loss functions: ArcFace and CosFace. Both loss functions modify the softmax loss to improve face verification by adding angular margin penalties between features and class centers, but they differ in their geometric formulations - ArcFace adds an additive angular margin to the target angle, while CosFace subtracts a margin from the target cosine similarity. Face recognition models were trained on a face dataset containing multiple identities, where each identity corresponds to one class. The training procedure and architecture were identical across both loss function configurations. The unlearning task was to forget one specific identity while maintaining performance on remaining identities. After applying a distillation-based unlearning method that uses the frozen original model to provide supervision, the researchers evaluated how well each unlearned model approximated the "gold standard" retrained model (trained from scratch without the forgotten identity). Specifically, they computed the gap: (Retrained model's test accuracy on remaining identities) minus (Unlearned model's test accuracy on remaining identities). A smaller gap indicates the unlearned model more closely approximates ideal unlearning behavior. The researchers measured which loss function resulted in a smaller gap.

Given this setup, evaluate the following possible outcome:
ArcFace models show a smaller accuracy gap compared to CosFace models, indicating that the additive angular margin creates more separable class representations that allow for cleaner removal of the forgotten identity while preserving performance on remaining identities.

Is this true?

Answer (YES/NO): NO